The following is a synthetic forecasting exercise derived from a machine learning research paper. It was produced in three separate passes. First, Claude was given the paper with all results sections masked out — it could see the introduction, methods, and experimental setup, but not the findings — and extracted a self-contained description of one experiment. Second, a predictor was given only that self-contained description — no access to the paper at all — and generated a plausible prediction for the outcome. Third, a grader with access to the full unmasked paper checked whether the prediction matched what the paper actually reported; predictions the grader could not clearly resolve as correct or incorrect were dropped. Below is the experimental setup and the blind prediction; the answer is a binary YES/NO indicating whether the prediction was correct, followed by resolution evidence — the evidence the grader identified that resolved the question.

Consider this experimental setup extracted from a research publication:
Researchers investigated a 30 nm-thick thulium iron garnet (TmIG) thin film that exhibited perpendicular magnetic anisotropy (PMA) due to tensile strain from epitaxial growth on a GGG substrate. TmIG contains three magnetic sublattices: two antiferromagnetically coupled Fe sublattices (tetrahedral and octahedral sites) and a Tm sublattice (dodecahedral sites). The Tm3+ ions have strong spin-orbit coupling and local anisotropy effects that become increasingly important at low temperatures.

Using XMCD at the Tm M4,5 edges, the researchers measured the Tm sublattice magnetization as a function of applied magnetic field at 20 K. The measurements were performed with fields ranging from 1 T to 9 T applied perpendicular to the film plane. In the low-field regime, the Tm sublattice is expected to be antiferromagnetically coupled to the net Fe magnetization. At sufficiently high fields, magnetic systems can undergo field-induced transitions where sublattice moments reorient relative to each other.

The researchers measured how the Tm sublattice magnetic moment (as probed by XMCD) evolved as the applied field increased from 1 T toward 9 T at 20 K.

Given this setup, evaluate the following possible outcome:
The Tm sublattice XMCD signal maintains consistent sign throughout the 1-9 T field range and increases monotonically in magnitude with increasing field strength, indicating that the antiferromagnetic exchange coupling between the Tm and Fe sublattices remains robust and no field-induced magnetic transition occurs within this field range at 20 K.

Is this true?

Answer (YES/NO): NO